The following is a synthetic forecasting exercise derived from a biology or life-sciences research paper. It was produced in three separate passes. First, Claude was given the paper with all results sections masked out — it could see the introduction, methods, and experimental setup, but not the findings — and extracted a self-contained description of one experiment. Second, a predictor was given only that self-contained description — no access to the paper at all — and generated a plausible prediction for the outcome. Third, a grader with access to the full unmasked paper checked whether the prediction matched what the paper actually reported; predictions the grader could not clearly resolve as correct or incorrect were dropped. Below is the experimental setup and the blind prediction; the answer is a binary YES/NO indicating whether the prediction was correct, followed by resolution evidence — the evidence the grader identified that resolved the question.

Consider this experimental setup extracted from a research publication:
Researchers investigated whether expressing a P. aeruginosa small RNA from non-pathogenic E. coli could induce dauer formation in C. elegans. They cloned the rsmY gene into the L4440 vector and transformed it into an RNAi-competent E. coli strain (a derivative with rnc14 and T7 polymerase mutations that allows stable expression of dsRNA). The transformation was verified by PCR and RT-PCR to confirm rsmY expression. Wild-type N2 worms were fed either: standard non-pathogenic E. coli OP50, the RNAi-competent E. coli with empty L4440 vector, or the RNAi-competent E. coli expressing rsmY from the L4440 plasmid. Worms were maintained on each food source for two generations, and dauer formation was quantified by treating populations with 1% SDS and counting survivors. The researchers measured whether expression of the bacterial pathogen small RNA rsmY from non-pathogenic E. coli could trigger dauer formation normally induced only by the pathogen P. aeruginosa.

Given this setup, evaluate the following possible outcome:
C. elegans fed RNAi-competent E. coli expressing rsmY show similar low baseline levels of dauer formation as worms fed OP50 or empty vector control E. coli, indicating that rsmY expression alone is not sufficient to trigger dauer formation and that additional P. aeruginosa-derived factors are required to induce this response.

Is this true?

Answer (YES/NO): YES